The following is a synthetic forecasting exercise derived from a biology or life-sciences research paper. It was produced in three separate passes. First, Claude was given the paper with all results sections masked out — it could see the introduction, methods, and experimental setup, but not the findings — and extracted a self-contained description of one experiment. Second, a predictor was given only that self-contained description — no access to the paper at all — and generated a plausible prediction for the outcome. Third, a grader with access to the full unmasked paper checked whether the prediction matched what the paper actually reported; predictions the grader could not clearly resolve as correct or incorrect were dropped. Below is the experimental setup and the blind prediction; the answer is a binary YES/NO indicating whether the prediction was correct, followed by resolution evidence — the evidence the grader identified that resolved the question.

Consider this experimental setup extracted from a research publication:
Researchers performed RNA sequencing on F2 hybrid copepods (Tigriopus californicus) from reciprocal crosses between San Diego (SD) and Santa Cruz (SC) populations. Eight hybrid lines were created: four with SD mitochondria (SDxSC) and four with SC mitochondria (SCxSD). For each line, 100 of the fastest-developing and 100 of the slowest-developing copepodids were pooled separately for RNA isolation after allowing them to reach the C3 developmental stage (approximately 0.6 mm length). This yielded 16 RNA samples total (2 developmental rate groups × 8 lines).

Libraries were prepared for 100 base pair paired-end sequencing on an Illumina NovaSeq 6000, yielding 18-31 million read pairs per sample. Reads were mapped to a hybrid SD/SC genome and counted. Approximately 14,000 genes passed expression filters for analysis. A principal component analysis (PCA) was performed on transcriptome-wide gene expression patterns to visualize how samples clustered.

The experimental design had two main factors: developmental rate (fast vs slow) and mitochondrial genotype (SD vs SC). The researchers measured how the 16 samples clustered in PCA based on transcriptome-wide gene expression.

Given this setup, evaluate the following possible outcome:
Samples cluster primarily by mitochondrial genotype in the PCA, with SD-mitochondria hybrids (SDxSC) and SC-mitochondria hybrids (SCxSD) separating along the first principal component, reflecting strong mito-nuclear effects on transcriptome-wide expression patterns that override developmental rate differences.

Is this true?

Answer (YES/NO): NO